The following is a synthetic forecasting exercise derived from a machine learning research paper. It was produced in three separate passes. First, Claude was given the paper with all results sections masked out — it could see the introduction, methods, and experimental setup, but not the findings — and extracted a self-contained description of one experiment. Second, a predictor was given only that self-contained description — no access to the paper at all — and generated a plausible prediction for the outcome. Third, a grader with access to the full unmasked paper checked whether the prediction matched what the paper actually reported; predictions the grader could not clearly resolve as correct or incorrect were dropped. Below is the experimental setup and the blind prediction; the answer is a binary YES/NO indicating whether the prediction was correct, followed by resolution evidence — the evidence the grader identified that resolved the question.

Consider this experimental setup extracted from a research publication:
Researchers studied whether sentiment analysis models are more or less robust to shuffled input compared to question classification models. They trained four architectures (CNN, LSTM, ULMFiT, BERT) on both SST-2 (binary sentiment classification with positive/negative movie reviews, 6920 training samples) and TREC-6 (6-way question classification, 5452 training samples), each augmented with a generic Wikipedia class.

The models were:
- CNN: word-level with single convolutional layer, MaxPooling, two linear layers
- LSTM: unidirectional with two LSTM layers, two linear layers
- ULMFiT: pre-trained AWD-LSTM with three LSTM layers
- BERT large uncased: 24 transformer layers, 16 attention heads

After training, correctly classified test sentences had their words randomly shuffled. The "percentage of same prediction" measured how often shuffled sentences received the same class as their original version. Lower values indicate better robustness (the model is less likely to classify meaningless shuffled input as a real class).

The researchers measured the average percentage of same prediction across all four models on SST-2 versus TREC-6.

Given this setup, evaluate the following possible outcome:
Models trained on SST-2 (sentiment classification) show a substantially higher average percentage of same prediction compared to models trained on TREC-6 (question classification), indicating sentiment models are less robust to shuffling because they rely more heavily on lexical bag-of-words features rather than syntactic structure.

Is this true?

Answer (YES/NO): YES